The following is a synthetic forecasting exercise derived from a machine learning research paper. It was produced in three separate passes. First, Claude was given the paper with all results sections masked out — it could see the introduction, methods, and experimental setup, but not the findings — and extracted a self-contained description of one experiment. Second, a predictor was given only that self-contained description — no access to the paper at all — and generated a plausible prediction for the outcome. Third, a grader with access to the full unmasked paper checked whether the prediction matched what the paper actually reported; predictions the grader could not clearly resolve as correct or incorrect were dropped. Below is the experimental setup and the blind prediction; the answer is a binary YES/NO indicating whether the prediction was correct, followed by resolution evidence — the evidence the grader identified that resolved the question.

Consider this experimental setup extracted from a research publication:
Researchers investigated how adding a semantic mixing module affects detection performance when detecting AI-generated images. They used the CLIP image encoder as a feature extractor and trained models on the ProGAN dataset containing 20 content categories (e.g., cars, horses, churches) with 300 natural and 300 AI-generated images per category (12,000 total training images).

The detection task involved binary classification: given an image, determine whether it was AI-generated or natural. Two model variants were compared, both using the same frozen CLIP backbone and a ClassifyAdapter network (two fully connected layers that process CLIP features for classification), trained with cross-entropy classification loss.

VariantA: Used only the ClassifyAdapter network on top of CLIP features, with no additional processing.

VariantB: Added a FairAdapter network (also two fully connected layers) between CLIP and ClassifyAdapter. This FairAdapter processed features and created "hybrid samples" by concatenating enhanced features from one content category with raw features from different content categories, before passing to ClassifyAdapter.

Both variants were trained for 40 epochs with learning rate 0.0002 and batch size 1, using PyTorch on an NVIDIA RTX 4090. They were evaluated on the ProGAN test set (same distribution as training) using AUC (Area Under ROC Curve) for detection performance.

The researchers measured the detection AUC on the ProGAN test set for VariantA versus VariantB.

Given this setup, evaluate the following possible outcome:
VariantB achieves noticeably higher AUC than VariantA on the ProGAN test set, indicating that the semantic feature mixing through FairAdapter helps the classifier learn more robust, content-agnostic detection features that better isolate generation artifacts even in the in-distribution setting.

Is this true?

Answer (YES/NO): NO